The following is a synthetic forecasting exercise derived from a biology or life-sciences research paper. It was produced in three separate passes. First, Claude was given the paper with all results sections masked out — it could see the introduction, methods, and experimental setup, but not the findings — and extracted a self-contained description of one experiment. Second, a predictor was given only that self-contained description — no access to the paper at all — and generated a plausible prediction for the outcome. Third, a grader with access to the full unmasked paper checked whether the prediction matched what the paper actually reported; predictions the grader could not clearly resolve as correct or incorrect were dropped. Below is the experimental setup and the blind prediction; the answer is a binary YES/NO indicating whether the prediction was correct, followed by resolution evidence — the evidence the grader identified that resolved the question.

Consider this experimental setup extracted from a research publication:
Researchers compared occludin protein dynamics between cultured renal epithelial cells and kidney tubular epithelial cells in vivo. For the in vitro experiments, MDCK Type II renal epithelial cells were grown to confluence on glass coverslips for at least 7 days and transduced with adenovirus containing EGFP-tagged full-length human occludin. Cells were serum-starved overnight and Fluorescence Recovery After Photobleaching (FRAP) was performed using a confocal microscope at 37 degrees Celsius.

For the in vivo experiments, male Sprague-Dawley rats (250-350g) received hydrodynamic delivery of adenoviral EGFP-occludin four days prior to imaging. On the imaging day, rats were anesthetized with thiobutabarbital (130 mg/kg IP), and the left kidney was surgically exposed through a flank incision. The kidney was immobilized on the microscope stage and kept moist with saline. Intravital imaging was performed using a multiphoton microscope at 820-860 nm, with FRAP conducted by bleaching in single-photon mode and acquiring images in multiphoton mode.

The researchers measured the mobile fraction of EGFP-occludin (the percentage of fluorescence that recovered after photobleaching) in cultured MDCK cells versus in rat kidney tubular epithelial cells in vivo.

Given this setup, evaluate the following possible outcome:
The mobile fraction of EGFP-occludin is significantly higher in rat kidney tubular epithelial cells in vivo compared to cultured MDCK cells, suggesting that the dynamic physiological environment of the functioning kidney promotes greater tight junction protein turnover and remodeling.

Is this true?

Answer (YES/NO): NO